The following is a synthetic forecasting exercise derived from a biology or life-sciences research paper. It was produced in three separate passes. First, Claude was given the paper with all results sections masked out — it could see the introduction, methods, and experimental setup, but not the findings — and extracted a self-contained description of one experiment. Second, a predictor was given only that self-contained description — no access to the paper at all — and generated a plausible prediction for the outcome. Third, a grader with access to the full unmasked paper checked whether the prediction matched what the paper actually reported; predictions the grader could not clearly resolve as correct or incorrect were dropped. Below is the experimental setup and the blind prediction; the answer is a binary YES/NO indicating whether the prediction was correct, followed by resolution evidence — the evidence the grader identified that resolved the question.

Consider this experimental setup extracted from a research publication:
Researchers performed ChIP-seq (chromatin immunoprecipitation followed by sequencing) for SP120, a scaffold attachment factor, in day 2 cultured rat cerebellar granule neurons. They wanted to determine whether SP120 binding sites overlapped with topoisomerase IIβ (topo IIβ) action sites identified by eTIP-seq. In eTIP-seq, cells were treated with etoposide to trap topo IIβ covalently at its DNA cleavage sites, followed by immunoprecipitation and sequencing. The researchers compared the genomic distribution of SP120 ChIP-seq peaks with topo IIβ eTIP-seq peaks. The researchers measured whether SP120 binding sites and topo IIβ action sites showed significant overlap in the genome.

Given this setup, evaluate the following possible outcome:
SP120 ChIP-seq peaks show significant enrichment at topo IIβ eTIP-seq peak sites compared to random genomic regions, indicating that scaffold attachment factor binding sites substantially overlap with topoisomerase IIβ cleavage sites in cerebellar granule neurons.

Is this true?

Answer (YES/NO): YES